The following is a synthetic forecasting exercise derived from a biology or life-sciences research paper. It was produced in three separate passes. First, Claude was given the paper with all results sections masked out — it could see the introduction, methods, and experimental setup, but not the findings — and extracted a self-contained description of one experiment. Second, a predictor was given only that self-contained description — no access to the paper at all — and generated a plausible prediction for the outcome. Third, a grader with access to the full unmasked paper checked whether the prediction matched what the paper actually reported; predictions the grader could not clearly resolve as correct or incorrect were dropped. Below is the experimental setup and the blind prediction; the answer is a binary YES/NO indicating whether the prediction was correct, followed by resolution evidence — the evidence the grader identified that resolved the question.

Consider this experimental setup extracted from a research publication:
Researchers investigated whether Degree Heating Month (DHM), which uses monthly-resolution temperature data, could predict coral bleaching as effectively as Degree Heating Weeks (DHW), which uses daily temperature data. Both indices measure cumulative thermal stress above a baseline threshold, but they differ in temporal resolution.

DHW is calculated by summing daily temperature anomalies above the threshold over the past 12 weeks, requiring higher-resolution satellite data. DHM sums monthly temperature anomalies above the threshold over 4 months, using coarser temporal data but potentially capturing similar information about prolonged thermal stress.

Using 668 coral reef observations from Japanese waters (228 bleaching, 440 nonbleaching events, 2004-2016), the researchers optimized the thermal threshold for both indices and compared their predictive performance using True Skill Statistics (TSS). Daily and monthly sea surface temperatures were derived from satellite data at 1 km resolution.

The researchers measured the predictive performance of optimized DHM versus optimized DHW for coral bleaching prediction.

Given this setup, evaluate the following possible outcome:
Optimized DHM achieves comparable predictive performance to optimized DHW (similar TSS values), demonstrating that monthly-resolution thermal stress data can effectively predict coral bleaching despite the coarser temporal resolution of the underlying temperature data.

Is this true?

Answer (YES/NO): YES